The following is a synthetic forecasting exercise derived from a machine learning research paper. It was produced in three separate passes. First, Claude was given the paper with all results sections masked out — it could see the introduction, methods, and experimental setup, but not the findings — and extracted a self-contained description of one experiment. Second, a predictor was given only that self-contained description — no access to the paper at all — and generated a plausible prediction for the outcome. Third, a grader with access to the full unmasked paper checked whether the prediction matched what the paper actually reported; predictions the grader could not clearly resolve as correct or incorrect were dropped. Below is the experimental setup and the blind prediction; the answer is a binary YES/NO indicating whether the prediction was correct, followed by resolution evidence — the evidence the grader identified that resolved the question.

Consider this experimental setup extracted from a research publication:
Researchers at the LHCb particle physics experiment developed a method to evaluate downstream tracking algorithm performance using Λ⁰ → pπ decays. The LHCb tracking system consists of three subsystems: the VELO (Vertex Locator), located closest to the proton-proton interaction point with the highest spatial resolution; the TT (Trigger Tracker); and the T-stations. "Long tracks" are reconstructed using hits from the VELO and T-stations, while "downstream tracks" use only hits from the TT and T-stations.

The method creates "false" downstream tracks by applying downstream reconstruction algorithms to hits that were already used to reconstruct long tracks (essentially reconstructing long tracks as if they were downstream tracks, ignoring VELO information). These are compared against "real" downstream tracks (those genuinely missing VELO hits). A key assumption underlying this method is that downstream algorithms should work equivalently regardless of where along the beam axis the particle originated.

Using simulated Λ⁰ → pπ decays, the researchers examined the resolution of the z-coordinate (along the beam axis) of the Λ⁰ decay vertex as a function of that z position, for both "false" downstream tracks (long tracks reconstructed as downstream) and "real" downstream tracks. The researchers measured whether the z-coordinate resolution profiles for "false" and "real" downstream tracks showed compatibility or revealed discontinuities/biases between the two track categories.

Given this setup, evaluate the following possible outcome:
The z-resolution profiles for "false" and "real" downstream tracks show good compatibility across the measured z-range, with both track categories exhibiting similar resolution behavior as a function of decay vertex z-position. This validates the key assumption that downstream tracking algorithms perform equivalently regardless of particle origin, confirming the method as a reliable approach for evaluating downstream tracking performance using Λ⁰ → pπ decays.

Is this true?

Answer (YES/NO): YES